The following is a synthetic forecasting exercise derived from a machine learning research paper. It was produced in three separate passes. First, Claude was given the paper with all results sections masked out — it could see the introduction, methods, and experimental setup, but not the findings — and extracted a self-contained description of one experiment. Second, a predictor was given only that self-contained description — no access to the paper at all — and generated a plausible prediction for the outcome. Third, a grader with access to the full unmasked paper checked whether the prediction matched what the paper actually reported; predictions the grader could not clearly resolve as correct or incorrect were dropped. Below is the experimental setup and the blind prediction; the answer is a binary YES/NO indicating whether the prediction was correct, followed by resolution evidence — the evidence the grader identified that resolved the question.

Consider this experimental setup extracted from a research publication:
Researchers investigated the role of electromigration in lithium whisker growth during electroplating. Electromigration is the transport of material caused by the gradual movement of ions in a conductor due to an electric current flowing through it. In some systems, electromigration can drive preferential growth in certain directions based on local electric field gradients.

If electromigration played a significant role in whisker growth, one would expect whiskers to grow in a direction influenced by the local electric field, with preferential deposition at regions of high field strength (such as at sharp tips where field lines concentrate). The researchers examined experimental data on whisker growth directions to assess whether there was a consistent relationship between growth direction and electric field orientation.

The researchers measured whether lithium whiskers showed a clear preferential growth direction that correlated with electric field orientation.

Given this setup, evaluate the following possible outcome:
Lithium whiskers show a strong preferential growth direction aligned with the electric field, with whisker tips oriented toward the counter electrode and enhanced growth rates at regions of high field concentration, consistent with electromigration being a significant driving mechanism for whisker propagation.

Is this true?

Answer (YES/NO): NO